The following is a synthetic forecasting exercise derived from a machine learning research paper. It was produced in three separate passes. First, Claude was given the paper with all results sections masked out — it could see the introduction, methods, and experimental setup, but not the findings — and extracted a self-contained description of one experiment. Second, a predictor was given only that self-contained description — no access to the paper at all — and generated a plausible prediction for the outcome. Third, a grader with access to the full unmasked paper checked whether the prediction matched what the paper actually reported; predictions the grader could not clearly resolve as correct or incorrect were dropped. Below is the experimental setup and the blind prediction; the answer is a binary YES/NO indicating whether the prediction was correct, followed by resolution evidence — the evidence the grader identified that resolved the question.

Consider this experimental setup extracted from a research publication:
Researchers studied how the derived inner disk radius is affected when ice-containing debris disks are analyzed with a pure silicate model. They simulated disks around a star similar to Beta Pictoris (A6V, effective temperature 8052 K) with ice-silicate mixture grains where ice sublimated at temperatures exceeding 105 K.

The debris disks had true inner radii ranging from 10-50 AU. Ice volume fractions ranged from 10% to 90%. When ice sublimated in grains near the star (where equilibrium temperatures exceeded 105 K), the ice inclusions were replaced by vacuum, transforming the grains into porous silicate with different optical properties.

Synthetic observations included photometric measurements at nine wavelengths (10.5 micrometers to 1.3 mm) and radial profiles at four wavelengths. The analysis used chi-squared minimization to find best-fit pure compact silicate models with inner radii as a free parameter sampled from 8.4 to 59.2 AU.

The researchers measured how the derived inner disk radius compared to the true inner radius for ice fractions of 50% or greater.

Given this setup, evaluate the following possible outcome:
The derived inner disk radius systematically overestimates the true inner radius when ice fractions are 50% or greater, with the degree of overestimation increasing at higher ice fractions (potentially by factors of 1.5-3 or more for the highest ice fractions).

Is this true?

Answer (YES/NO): NO